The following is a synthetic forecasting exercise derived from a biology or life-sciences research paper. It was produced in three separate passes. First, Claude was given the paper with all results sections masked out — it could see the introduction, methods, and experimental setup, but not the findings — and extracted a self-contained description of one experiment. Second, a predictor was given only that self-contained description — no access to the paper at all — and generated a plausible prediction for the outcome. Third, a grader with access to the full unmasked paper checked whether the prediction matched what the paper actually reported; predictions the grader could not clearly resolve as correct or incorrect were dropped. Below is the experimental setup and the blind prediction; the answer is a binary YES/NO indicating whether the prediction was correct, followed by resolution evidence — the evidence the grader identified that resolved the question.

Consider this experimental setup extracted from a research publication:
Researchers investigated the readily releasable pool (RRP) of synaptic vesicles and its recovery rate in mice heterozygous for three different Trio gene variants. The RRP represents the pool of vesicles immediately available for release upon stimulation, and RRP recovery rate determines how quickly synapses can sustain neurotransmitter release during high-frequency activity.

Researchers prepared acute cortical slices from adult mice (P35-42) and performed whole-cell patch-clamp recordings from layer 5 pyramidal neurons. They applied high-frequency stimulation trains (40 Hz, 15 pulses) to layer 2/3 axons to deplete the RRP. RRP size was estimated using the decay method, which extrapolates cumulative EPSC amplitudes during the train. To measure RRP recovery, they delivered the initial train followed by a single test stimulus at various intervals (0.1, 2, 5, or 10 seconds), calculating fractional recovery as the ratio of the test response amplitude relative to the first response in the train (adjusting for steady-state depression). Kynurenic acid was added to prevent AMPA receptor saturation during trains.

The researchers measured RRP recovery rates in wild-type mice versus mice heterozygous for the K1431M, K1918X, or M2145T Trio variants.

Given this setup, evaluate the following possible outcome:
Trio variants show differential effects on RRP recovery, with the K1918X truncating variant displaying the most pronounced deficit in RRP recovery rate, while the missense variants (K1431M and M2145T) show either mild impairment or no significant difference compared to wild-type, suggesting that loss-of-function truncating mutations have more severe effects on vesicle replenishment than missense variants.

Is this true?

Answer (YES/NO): NO